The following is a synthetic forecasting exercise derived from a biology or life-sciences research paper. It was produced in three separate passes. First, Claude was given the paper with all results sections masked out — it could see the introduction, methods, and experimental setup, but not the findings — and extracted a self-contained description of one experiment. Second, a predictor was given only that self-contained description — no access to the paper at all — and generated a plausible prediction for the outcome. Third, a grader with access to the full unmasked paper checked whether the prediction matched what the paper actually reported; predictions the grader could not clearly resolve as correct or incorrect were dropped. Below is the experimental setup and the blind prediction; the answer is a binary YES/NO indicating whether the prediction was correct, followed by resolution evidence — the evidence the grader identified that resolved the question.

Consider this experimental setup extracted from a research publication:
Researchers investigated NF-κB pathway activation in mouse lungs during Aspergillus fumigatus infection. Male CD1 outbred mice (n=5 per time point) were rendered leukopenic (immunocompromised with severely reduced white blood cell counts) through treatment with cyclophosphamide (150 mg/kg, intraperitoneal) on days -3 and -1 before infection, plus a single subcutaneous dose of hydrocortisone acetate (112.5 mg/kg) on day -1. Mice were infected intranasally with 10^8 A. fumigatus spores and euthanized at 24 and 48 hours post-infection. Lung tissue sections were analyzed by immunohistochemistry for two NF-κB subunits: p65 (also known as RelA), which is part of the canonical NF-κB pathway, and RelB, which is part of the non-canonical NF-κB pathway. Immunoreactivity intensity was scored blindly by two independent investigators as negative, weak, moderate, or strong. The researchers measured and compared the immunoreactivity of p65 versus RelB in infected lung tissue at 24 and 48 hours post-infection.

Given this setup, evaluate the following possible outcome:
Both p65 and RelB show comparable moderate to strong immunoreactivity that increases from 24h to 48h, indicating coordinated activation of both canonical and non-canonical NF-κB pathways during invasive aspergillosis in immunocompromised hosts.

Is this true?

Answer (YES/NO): NO